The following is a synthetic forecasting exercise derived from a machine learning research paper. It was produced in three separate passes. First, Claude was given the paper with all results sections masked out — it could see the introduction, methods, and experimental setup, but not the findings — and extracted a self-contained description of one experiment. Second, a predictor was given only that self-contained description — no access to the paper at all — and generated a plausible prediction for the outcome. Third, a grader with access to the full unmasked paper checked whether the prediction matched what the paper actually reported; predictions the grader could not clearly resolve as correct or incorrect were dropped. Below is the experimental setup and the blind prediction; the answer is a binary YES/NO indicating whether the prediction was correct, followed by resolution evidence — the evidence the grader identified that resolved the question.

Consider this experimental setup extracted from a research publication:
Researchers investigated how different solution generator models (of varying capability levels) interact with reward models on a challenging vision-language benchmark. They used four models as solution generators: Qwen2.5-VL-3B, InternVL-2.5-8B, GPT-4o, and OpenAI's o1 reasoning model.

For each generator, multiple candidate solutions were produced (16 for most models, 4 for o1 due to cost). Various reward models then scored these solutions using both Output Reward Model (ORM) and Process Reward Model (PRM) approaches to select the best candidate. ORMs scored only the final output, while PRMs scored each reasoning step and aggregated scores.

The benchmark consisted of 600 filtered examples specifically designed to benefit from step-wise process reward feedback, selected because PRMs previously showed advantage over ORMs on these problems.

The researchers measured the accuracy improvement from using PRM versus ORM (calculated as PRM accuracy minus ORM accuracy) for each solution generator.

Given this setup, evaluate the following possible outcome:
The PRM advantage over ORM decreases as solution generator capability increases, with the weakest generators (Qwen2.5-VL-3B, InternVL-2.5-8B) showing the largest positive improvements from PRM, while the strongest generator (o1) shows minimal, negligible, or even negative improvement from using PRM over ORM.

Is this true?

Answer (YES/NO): NO